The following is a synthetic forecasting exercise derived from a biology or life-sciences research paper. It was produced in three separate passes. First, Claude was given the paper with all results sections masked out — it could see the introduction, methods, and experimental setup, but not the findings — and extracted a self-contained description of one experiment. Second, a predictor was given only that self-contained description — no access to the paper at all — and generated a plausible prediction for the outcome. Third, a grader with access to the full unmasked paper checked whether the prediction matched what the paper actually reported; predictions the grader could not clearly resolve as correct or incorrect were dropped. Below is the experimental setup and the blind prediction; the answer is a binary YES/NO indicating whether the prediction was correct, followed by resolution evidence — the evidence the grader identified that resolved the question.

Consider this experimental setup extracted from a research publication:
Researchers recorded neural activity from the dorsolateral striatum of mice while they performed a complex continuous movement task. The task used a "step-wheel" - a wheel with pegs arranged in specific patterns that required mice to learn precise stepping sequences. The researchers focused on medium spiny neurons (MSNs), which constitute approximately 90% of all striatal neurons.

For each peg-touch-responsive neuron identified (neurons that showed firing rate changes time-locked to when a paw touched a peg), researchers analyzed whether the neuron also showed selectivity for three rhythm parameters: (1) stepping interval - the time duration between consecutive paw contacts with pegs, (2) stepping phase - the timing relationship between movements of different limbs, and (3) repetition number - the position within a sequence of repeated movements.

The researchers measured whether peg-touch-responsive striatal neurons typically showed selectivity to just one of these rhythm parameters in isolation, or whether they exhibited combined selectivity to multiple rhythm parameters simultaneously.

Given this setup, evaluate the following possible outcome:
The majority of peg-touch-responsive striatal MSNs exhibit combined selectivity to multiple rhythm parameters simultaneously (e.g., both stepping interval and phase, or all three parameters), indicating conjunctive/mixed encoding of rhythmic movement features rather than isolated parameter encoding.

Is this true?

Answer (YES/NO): NO